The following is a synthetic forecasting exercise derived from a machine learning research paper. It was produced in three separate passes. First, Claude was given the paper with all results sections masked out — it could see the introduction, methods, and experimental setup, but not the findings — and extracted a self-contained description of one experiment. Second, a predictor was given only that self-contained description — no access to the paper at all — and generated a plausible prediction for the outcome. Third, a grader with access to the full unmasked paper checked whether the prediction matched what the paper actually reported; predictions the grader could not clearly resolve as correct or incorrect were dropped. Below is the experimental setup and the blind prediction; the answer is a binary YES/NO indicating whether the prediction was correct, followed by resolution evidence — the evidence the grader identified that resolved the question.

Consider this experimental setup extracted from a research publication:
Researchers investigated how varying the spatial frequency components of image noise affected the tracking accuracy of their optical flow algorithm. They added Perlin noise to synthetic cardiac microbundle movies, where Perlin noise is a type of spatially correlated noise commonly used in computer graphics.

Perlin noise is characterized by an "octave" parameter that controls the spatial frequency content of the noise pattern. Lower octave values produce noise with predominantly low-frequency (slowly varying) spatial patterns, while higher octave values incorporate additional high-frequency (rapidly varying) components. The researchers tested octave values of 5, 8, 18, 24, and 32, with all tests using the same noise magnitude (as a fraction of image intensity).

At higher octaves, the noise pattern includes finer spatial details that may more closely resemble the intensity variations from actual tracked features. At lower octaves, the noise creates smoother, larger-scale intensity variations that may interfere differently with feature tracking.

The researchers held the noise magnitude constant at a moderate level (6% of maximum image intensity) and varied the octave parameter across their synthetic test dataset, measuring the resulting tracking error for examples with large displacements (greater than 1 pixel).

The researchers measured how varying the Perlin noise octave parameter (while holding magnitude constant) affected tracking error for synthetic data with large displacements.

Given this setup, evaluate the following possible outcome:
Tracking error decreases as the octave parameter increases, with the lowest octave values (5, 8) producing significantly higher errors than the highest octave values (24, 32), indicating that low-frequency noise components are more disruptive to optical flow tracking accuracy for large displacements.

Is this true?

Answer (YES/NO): YES